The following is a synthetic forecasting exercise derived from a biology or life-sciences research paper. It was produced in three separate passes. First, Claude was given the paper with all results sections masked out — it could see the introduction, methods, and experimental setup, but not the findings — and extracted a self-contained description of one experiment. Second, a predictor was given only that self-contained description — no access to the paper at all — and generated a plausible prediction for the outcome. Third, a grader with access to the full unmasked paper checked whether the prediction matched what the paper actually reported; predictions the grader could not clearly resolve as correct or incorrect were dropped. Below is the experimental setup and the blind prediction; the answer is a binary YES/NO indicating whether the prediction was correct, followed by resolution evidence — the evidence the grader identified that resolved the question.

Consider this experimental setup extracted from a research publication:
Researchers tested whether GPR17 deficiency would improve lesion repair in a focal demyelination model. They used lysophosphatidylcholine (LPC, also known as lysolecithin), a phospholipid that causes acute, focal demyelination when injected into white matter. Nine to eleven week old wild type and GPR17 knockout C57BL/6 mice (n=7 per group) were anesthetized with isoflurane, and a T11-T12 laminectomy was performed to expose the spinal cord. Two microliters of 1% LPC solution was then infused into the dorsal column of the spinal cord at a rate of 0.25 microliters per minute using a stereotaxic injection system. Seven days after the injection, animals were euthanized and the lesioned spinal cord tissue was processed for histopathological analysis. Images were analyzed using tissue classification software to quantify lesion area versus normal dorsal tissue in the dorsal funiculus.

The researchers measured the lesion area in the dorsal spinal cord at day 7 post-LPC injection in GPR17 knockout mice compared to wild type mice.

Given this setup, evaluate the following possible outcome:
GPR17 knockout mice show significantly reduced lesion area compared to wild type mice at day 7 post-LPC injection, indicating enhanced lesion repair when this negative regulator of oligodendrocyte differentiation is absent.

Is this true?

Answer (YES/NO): NO